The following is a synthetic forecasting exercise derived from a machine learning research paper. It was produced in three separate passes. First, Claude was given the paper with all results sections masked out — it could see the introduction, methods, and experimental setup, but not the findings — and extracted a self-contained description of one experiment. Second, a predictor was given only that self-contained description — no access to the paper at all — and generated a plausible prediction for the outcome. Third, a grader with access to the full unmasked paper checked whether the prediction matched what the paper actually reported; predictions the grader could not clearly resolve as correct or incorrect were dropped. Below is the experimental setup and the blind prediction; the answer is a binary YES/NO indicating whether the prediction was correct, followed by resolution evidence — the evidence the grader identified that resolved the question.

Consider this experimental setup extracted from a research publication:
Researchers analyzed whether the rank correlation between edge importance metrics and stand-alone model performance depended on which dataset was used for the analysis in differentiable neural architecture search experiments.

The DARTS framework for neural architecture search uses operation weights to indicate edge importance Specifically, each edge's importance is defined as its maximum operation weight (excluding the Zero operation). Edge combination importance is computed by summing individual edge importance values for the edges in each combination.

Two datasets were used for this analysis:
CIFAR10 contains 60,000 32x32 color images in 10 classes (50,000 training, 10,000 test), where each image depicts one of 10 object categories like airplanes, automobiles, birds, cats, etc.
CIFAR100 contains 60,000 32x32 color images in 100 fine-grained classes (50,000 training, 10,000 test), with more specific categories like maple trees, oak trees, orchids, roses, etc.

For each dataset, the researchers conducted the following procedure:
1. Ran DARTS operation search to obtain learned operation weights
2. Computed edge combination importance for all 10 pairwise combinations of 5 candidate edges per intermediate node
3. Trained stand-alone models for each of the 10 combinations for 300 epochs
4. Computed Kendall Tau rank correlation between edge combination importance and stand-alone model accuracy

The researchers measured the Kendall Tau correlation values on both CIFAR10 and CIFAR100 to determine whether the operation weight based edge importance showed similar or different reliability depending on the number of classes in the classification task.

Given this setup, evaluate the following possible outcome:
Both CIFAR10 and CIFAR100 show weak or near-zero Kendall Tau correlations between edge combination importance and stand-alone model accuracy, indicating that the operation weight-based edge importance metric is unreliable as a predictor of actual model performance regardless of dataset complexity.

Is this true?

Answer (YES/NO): YES